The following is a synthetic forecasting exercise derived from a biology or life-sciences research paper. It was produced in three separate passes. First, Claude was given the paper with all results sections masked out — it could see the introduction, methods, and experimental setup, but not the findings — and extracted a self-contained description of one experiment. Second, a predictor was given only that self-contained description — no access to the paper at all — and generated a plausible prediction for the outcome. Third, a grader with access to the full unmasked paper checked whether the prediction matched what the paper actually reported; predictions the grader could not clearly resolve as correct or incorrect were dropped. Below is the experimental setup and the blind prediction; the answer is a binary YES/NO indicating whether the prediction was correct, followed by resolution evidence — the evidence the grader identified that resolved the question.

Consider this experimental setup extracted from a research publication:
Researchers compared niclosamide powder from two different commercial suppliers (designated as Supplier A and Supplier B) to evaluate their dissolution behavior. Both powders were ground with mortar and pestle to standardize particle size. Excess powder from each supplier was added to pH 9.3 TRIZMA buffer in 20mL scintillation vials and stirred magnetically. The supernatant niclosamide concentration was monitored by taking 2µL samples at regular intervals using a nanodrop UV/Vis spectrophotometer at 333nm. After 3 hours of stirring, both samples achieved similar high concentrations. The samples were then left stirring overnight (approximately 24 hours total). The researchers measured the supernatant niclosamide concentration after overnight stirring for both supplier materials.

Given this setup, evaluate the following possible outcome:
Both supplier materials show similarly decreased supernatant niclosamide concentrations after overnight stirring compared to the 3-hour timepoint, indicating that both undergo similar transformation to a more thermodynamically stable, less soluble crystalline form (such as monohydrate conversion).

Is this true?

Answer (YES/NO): NO